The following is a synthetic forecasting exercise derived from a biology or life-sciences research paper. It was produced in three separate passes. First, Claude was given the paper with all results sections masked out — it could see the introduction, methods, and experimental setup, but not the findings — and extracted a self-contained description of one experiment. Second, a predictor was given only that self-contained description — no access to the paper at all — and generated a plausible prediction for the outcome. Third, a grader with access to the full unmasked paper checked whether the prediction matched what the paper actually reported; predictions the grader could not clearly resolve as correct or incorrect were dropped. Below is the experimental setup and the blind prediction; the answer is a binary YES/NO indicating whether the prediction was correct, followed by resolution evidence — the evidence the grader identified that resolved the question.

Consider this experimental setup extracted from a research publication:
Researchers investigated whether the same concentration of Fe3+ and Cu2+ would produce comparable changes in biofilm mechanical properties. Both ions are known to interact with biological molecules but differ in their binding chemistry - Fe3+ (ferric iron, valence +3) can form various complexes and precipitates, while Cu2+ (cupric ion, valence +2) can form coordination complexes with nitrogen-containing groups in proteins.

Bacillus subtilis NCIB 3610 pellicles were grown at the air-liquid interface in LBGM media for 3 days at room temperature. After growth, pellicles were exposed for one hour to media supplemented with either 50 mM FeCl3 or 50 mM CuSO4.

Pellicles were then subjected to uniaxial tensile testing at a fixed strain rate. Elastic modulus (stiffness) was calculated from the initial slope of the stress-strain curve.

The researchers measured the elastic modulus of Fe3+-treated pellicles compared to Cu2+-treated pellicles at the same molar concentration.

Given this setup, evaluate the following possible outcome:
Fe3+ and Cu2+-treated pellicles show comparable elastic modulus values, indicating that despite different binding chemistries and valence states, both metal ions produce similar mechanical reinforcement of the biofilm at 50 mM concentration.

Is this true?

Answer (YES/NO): NO